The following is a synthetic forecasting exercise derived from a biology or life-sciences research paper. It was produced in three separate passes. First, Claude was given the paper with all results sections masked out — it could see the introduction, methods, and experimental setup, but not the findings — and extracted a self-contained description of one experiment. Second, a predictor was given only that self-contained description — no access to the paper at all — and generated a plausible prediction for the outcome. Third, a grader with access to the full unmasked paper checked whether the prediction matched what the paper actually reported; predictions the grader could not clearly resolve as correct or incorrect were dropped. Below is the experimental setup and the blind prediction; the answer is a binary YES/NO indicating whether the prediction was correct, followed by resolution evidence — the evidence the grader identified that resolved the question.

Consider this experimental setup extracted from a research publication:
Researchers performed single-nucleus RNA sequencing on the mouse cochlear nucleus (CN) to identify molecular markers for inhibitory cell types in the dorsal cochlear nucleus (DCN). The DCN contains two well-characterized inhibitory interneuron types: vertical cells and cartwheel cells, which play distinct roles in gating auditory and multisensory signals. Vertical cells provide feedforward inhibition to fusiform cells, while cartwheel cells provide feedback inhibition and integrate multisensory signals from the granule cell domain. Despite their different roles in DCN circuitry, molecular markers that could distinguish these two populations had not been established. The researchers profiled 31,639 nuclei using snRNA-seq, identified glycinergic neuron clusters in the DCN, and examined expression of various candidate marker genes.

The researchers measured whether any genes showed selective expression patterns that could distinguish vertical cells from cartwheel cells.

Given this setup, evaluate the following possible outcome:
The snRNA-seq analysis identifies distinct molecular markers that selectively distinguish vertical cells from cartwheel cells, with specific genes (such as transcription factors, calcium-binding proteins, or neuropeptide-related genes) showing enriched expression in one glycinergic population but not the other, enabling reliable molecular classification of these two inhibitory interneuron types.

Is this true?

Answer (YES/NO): YES